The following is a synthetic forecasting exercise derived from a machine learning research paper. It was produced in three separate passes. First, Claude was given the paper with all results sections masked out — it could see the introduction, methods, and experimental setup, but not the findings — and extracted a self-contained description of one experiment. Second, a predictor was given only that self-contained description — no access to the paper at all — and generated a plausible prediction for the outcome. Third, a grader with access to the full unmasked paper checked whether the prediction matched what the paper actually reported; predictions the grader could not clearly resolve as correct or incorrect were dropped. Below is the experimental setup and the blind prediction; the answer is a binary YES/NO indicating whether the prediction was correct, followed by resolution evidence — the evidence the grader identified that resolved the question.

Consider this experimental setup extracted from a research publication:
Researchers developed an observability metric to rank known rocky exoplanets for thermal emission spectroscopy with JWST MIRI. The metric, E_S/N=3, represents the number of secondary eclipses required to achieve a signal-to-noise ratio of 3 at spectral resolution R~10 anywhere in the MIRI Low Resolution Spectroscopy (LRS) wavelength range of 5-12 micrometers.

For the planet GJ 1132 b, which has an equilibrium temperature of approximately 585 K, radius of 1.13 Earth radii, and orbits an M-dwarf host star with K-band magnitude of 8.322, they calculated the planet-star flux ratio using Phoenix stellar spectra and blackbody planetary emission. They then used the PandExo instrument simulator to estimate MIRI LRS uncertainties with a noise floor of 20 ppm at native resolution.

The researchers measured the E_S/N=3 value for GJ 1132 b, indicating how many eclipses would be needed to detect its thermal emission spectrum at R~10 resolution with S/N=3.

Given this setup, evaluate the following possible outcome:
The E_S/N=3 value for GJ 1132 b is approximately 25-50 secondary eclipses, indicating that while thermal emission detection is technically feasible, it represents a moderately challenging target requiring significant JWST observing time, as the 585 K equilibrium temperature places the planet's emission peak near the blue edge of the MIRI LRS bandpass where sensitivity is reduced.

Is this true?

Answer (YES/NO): NO